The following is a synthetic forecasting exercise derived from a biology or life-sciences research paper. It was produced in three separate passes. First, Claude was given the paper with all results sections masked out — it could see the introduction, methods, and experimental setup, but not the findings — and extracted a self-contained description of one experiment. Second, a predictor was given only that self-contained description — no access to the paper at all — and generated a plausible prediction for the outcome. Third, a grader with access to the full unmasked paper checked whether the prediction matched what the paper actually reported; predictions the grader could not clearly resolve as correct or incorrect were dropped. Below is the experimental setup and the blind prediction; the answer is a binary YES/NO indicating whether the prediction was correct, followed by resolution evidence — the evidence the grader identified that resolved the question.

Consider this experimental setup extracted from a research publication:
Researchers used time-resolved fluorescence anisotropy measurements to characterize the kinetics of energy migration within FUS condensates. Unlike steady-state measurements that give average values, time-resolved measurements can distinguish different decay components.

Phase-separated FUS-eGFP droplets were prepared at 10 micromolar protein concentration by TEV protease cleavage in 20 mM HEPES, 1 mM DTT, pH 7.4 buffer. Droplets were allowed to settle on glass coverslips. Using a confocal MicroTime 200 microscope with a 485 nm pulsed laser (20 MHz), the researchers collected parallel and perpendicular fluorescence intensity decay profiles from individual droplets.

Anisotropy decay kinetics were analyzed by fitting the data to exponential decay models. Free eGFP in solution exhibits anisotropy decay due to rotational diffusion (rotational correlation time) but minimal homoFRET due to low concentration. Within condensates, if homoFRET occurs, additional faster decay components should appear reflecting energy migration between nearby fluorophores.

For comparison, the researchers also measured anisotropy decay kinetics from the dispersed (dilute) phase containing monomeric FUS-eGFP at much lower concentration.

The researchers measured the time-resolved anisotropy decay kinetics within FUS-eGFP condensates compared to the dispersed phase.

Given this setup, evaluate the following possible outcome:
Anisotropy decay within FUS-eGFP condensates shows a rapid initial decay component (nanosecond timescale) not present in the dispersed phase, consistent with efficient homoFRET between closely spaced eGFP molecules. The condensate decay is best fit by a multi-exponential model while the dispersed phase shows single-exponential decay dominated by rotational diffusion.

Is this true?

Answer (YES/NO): YES